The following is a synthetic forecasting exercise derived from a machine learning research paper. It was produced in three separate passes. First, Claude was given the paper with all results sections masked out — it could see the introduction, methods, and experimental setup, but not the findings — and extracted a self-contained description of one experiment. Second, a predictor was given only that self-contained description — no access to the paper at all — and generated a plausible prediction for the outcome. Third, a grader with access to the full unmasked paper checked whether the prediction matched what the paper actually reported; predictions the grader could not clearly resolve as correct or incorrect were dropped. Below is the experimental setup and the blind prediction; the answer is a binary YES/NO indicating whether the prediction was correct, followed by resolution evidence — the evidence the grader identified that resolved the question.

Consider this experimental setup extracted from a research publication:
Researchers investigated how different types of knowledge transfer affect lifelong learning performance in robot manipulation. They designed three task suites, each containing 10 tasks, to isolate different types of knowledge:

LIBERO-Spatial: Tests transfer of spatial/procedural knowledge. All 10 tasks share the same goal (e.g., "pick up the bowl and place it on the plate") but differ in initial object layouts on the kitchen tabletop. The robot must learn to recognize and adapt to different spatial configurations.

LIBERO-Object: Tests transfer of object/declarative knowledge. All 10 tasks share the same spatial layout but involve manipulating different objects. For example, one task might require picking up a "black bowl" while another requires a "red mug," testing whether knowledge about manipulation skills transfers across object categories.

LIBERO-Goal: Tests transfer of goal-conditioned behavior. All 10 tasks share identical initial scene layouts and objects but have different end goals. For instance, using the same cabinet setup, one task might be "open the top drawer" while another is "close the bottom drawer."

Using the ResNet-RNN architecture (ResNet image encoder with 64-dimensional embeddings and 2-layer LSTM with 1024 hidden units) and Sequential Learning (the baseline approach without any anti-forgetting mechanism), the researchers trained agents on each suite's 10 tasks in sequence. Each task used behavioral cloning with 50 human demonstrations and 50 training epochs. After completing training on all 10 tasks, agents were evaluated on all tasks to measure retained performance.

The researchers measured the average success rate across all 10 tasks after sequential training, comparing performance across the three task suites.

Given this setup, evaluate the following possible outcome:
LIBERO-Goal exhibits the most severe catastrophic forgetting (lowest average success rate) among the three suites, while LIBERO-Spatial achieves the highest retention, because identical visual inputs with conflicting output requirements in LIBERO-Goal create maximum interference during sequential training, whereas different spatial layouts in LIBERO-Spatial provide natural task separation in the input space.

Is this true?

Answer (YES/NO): NO